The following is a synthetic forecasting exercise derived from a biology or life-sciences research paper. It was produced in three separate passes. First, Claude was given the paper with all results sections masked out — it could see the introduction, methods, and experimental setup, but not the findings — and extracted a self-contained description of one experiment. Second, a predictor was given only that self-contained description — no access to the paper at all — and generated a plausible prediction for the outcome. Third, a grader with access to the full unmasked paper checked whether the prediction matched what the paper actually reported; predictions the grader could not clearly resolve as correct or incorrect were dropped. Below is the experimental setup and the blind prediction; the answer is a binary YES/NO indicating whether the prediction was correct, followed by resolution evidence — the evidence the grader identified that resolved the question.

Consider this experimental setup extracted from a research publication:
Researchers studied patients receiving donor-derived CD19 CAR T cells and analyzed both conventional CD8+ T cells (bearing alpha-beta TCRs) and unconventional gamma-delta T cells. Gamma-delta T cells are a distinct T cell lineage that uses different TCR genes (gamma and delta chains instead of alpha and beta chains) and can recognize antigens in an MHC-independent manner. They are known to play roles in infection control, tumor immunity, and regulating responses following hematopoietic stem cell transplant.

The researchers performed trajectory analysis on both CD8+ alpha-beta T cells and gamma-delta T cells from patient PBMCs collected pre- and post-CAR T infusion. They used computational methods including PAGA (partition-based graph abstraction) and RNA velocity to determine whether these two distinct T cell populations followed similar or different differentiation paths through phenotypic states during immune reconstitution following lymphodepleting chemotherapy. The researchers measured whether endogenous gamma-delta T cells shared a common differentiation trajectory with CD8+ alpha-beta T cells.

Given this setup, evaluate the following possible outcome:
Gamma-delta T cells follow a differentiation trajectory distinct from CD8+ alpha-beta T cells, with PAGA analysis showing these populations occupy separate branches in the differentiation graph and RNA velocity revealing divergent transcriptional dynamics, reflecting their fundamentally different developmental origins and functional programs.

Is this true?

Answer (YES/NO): NO